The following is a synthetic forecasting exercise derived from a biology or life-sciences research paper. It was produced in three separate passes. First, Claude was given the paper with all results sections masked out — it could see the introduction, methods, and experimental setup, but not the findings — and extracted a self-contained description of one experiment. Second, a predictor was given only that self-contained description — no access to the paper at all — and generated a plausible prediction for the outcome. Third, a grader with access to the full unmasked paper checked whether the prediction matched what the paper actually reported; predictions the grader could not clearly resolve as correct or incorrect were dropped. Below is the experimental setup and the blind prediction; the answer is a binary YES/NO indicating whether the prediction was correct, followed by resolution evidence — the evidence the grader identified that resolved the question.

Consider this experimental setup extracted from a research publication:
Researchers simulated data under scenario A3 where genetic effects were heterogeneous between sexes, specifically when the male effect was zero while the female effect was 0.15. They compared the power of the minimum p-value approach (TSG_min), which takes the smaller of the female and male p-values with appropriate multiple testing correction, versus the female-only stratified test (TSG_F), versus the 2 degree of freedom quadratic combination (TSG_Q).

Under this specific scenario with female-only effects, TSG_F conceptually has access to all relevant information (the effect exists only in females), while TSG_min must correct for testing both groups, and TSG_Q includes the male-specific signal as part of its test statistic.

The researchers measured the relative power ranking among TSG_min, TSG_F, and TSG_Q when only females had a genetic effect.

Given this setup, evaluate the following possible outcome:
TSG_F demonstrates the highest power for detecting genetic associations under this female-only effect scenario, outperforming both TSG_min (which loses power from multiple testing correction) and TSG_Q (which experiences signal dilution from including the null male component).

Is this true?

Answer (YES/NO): YES